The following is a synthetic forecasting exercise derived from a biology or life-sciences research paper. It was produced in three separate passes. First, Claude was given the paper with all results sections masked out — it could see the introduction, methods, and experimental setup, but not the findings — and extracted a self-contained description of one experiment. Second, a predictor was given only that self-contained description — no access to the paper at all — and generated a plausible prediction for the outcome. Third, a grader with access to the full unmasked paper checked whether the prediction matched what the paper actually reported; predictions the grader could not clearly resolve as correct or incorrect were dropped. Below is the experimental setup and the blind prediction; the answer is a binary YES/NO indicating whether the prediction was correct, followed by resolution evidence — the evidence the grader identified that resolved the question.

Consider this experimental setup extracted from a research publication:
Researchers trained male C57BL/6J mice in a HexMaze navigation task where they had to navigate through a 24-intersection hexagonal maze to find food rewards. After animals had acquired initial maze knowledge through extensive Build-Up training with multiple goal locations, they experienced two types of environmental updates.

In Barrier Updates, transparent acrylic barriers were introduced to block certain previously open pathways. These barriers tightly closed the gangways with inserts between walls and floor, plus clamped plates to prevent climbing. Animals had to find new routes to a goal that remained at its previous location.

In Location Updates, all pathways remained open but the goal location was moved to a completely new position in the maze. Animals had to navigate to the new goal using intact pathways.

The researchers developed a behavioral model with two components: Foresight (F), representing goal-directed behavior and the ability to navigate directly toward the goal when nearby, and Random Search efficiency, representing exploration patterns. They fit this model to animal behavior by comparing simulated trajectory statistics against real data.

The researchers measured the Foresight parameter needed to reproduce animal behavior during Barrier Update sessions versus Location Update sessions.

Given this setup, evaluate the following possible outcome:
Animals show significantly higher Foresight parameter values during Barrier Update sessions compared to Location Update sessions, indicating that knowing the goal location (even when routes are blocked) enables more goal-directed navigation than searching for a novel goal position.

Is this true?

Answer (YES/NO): YES